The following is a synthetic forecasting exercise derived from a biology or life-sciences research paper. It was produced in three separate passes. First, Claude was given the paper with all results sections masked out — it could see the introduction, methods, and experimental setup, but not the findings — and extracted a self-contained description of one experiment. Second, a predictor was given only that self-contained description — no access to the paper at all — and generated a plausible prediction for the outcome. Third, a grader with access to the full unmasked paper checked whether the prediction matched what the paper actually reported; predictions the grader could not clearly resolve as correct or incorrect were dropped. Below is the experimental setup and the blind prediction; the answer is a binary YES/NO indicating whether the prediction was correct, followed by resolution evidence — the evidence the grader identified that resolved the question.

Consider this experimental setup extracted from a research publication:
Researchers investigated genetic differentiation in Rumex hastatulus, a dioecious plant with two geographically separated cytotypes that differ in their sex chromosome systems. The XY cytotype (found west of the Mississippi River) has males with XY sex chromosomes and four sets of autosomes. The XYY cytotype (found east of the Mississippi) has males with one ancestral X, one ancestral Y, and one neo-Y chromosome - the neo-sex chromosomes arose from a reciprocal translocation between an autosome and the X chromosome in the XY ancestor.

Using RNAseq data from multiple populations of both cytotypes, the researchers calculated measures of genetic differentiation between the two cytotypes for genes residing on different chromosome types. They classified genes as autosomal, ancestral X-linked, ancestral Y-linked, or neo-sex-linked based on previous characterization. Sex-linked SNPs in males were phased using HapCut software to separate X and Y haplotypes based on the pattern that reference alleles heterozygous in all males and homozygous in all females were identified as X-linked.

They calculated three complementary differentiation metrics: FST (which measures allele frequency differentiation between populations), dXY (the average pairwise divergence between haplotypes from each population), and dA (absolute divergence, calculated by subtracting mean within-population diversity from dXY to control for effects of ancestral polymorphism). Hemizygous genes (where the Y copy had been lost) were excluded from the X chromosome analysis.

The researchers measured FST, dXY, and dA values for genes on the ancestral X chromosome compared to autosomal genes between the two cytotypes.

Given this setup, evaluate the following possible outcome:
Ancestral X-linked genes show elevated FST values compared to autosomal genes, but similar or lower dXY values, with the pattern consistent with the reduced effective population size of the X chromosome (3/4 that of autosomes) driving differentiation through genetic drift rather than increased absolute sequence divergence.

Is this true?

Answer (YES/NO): NO